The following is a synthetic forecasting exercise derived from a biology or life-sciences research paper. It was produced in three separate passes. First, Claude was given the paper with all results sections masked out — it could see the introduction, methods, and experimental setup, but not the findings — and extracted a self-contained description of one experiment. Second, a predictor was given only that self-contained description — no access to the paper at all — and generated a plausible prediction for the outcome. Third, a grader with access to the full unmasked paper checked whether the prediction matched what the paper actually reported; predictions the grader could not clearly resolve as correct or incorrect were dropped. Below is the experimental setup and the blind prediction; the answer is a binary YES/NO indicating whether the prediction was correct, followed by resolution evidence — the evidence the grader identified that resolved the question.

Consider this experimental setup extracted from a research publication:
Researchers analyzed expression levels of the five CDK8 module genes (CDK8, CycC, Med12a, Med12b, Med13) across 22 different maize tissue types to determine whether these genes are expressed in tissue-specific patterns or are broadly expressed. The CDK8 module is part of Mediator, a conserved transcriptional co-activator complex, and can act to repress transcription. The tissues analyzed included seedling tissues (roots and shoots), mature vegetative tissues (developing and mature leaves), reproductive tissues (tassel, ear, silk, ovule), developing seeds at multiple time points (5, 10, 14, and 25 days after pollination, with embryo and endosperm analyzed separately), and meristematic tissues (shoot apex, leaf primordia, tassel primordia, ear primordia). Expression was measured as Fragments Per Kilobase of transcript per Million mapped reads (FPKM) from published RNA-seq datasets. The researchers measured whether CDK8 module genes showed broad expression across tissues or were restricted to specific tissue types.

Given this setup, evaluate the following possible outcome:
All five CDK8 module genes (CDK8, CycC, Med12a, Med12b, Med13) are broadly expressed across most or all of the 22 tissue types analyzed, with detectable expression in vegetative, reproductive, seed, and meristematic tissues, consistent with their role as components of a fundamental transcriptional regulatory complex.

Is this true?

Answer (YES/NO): YES